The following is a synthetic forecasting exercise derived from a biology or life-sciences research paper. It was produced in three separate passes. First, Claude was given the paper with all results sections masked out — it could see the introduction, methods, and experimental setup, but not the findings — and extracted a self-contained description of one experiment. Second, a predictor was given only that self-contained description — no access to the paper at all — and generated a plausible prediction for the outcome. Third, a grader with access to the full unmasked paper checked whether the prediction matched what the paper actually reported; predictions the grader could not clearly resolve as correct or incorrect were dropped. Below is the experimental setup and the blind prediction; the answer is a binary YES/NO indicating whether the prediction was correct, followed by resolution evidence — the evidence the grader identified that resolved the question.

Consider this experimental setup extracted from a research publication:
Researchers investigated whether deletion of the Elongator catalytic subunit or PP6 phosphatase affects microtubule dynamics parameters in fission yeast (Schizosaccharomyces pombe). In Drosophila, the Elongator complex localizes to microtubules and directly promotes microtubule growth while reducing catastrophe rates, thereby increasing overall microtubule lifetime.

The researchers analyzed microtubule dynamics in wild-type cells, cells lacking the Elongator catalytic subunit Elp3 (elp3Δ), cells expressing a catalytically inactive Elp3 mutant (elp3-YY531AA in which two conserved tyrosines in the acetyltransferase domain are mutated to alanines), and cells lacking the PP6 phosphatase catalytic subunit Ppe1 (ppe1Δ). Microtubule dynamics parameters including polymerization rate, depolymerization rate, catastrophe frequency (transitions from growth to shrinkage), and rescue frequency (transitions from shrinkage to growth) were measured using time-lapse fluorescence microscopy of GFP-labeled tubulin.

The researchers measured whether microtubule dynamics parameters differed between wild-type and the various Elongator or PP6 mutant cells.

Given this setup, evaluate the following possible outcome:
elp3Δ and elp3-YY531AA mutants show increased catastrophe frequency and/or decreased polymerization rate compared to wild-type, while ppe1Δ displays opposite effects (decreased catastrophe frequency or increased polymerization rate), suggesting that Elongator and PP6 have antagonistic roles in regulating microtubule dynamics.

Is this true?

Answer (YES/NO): NO